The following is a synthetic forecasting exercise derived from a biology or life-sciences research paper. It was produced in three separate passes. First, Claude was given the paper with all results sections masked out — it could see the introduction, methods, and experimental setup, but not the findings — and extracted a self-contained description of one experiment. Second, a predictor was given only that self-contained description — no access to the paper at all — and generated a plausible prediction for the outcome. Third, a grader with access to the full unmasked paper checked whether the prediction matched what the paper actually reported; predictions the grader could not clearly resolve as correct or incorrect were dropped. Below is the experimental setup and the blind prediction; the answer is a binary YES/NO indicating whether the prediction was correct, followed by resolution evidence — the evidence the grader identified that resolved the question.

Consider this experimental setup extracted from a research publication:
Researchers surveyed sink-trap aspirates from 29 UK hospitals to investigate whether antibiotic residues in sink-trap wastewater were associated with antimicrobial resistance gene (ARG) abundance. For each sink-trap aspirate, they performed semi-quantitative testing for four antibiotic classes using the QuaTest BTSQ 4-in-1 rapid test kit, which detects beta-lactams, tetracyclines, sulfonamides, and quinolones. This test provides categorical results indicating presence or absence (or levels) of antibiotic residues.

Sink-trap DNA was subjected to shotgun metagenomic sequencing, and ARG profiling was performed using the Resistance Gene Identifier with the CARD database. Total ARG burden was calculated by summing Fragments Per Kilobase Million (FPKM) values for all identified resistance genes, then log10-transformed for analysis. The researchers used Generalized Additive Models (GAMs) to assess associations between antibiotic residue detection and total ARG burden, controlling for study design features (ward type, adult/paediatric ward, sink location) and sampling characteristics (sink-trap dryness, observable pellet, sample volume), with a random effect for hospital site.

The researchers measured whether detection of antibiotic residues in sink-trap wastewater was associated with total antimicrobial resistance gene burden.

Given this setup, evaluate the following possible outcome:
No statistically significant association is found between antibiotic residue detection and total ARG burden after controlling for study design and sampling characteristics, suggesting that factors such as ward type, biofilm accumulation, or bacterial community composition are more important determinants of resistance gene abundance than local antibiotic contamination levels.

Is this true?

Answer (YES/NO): NO